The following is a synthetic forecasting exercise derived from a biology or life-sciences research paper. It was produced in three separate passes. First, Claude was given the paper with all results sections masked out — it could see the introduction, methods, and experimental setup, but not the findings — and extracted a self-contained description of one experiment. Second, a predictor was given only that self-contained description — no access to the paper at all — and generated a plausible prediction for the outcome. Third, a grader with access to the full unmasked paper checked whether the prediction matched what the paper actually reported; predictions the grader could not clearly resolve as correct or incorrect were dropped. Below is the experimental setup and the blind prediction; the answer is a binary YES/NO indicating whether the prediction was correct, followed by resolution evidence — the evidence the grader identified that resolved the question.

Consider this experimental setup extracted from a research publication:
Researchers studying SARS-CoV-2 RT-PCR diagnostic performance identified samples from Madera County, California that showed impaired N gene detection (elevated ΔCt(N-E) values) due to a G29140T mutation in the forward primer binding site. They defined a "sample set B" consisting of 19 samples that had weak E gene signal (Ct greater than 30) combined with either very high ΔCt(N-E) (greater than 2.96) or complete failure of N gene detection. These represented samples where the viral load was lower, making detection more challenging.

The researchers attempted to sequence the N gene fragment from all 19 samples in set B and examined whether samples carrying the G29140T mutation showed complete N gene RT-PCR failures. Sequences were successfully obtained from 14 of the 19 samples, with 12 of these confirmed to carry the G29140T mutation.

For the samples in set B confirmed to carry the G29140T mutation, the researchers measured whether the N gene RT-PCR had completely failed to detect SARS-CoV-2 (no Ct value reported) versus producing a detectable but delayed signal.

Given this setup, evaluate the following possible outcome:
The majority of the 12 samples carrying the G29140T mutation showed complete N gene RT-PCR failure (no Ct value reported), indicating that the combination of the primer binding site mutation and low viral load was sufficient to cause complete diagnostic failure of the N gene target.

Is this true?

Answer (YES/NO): NO